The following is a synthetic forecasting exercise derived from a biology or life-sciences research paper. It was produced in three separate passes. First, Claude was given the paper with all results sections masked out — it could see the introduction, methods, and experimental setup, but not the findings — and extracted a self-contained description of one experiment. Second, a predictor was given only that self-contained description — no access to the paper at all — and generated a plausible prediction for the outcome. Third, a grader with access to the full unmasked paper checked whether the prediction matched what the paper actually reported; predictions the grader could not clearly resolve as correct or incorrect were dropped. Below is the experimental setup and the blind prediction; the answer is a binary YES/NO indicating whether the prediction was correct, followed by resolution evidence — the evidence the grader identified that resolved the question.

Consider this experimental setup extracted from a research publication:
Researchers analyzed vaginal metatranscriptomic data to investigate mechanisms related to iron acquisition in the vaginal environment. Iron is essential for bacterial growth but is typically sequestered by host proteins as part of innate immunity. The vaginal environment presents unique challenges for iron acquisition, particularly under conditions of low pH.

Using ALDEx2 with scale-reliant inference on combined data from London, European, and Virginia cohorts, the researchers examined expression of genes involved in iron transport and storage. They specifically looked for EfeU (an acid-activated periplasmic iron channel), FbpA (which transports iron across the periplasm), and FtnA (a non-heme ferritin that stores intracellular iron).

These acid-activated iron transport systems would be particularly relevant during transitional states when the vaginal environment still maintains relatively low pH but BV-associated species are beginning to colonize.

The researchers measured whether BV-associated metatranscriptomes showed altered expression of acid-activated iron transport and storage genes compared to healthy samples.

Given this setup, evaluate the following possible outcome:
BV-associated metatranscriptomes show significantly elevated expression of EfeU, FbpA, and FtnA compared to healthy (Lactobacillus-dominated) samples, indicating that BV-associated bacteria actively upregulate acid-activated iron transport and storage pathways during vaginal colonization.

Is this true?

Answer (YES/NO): YES